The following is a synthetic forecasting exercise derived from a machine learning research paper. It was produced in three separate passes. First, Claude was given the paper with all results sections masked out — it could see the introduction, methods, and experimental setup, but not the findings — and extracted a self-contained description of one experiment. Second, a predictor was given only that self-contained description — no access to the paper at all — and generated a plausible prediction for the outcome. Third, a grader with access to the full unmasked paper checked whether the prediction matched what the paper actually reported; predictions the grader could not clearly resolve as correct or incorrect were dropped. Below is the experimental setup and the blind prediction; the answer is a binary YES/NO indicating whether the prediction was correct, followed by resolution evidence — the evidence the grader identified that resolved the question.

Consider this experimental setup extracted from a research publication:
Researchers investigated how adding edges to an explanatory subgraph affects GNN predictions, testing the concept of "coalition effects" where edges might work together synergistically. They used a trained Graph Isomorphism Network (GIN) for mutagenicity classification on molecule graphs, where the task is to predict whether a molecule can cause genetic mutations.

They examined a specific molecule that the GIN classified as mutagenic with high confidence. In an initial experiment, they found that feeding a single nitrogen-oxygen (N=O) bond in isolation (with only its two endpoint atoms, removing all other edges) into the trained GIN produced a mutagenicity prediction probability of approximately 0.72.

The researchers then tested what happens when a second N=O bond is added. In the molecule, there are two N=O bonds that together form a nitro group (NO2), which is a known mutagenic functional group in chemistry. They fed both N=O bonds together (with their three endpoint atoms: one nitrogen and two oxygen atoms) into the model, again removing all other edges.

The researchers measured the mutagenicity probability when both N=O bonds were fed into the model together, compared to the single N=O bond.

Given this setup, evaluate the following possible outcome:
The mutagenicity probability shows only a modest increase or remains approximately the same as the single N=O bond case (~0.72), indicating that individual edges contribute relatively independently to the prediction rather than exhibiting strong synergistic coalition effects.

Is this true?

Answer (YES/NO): NO